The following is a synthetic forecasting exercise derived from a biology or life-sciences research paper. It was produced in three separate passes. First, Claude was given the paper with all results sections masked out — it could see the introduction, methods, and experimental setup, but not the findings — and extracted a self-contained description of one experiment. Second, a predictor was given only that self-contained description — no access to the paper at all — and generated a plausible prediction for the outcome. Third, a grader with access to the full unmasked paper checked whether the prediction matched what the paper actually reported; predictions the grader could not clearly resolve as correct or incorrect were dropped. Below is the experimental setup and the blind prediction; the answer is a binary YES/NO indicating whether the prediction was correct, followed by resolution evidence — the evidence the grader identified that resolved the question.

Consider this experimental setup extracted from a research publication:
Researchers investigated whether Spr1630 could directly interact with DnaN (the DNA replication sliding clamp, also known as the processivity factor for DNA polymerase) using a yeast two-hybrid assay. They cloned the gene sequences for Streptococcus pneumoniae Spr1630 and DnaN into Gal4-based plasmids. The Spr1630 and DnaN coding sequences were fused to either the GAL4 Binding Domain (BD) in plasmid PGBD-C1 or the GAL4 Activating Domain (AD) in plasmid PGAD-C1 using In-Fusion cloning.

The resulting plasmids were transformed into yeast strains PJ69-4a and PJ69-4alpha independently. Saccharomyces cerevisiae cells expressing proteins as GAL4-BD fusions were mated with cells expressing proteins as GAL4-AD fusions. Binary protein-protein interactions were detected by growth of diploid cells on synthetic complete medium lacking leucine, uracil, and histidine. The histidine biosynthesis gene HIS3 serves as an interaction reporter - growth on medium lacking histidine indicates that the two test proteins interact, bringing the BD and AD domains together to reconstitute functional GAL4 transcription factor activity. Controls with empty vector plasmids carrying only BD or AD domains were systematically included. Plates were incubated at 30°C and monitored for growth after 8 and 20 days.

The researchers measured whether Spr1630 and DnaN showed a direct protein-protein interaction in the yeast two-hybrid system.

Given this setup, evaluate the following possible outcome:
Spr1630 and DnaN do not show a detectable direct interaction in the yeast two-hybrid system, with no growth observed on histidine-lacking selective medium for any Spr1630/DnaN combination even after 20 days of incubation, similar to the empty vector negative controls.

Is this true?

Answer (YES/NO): NO